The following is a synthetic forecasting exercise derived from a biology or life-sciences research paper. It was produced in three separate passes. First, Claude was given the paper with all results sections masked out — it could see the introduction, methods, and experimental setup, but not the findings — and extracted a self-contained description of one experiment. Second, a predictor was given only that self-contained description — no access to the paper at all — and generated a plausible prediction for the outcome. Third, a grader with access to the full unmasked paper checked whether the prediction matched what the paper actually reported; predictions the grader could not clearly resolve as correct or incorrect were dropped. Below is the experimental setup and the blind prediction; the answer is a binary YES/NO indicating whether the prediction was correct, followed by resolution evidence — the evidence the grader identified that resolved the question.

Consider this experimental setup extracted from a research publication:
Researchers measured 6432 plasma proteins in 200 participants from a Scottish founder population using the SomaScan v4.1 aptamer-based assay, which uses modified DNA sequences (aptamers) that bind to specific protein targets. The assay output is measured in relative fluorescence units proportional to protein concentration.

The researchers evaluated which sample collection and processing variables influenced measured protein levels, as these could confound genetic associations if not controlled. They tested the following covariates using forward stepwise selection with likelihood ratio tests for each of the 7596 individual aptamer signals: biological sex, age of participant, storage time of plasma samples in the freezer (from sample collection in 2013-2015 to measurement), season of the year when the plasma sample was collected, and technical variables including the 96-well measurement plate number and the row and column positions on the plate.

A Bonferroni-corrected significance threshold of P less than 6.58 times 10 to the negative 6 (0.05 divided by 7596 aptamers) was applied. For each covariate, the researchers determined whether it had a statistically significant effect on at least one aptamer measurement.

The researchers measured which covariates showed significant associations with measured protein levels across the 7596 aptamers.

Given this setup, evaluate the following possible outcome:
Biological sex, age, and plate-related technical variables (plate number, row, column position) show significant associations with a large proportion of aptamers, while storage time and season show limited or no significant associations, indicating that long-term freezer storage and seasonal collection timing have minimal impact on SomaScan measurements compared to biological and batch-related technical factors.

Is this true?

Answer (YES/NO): NO